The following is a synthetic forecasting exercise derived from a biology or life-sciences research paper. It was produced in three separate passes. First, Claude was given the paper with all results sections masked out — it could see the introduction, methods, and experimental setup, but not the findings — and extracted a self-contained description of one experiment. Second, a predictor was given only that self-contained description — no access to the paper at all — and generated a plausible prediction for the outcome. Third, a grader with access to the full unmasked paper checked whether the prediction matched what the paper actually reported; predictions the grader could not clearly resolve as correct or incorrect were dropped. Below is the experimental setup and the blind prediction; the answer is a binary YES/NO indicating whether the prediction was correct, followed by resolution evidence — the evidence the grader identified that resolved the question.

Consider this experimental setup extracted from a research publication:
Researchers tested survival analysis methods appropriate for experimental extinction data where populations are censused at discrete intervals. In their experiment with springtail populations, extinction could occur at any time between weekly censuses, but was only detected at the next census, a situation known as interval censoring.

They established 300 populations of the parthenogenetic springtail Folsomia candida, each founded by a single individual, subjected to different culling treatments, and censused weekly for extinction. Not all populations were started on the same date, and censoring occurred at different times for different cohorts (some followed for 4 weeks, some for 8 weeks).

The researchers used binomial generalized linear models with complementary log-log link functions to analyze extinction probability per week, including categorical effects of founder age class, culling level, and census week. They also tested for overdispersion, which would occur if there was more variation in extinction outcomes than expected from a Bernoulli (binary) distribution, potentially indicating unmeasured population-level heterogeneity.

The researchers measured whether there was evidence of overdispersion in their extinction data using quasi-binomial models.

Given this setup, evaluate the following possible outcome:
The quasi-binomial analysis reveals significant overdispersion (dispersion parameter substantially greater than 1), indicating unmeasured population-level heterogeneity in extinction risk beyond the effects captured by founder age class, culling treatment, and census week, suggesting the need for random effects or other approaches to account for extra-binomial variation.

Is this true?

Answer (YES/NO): NO